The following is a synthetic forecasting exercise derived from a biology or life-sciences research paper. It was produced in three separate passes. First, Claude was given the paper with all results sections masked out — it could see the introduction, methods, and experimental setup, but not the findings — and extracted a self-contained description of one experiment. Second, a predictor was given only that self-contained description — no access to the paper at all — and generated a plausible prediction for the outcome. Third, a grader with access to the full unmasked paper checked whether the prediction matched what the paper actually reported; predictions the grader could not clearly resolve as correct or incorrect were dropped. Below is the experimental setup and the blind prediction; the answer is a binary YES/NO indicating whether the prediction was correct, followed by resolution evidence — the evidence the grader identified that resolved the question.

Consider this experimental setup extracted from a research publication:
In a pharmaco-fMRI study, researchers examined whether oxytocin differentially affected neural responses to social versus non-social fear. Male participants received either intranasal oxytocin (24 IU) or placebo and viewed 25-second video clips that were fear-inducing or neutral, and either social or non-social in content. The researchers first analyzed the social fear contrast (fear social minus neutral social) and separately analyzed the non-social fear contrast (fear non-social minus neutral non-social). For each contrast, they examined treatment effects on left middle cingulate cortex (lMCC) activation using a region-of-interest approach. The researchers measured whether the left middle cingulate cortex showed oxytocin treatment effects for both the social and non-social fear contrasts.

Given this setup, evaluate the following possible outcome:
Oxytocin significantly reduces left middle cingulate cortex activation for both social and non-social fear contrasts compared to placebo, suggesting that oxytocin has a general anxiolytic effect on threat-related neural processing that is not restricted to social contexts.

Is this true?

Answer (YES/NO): NO